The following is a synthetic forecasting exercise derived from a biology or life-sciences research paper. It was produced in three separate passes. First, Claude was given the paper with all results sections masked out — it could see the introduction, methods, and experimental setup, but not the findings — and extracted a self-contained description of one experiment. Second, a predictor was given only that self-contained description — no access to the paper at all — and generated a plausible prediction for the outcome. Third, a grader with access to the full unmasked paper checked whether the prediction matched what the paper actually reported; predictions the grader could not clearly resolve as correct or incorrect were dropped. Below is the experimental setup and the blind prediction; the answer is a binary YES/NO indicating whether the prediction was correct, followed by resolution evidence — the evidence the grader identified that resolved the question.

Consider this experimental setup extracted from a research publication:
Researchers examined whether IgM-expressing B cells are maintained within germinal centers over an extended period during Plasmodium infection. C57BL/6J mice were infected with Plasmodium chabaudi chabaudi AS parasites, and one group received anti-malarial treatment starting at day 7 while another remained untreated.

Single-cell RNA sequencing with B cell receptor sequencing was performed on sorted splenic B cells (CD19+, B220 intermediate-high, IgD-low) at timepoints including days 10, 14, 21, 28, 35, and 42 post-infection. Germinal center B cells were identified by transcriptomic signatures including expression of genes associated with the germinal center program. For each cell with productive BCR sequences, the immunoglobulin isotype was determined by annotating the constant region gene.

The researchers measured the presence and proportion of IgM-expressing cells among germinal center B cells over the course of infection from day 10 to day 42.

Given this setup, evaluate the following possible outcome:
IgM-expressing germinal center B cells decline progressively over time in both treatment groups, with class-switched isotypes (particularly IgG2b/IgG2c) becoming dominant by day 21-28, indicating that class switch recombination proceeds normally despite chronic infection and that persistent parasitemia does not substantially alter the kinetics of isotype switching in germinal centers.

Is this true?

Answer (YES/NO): NO